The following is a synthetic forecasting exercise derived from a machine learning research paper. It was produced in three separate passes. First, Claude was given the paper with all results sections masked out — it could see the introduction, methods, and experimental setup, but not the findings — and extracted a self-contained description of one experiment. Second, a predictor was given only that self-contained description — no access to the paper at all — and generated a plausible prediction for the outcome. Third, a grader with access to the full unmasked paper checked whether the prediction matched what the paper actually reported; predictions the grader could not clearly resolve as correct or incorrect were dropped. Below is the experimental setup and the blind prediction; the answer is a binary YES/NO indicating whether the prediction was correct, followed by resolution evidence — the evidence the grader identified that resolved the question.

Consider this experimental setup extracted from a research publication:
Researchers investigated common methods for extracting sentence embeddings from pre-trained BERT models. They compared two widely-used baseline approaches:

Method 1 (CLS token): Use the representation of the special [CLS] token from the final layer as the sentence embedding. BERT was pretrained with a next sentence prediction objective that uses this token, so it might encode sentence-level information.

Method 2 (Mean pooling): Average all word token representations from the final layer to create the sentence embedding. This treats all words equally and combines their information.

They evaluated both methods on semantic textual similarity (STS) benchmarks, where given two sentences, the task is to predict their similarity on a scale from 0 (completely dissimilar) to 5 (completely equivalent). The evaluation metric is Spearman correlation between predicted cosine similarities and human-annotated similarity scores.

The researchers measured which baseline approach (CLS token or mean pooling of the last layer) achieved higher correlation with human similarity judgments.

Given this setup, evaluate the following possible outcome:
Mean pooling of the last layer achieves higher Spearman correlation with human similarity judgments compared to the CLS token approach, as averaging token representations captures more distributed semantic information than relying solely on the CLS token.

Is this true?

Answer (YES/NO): YES